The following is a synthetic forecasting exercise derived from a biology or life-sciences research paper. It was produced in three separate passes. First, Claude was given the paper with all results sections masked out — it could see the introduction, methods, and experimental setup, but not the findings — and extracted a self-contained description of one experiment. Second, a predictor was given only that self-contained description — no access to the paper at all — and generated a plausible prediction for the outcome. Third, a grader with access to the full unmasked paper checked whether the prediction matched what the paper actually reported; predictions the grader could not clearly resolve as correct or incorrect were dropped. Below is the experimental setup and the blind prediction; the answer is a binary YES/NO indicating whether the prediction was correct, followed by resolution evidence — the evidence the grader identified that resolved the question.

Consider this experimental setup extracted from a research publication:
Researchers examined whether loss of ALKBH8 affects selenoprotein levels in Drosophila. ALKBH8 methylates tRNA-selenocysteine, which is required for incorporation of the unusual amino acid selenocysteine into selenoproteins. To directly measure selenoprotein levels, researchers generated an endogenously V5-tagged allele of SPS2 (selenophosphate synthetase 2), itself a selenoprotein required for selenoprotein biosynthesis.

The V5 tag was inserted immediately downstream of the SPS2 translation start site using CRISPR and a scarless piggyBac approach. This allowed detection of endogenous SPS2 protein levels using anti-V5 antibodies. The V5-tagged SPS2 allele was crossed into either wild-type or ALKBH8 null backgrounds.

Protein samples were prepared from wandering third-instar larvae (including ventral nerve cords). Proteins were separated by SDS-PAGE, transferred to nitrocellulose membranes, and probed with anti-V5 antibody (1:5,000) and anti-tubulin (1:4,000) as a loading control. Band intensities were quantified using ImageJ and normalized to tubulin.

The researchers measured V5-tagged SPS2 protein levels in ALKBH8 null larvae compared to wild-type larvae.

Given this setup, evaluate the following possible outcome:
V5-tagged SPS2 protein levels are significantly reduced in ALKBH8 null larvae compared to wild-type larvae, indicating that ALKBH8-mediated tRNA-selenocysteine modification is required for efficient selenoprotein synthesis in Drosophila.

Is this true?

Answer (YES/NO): YES